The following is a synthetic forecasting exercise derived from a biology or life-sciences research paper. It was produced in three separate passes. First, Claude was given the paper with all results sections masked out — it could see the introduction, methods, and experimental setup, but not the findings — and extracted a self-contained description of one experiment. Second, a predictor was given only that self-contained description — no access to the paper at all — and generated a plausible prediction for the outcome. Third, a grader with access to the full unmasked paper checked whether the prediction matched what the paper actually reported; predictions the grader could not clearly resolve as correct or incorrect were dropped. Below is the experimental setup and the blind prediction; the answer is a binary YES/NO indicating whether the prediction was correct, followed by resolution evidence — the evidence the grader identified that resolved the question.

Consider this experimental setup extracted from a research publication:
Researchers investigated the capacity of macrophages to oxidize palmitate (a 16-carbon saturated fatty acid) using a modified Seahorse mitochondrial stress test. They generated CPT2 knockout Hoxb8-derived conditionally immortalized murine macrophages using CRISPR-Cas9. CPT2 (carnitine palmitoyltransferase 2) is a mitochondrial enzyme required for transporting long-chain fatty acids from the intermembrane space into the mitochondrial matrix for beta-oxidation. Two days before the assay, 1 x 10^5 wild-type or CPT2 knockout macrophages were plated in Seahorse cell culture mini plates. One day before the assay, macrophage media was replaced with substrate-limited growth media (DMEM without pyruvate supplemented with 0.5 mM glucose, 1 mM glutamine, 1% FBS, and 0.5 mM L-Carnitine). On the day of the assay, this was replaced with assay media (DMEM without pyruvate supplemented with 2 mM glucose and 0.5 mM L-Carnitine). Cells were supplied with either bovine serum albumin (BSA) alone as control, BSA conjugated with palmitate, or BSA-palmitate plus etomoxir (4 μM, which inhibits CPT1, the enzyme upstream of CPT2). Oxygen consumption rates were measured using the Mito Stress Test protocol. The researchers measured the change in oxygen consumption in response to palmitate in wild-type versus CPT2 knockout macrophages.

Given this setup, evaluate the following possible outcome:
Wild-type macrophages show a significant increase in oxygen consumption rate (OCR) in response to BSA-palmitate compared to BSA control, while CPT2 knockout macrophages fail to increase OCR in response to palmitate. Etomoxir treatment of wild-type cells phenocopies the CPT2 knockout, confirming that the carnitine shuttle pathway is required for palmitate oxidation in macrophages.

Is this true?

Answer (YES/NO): YES